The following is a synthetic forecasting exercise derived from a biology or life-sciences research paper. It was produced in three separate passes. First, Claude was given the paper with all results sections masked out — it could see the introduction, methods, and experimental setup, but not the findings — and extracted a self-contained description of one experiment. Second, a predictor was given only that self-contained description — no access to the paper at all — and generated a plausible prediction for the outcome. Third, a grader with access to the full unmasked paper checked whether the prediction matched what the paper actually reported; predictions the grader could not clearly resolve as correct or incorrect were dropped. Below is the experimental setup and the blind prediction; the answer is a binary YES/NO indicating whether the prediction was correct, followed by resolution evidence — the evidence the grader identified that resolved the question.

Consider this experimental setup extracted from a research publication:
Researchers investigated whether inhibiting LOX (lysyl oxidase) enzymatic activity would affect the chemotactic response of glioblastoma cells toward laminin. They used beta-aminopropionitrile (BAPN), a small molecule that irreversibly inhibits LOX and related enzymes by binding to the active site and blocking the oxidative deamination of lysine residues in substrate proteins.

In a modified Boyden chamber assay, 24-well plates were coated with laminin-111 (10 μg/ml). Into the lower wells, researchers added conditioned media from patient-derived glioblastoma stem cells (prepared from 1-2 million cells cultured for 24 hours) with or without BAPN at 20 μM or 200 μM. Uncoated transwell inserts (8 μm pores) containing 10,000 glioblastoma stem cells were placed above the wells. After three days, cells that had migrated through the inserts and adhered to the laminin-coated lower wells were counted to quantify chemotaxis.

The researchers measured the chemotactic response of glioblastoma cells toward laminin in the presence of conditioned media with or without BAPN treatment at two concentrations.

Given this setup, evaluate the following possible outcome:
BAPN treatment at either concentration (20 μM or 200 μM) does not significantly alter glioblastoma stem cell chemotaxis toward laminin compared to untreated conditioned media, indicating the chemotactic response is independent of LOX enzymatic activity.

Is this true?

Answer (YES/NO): NO